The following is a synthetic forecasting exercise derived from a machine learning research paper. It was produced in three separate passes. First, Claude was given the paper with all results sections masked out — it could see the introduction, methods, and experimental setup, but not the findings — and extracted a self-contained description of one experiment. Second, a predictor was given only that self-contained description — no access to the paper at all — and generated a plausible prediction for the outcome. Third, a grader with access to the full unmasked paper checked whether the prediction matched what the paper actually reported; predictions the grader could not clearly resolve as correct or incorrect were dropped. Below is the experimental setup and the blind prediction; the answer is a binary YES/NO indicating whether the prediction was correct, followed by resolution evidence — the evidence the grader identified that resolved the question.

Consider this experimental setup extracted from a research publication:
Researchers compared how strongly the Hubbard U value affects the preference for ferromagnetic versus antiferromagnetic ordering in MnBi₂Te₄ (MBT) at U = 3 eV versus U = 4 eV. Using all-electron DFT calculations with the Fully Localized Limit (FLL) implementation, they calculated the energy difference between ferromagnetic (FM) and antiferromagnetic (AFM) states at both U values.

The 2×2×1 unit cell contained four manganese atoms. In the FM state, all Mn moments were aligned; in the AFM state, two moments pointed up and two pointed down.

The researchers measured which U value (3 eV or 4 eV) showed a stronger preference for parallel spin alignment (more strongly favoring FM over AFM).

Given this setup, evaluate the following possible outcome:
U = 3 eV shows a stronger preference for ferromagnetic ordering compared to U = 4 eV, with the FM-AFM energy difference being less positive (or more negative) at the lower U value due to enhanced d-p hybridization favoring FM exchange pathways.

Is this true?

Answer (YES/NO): NO